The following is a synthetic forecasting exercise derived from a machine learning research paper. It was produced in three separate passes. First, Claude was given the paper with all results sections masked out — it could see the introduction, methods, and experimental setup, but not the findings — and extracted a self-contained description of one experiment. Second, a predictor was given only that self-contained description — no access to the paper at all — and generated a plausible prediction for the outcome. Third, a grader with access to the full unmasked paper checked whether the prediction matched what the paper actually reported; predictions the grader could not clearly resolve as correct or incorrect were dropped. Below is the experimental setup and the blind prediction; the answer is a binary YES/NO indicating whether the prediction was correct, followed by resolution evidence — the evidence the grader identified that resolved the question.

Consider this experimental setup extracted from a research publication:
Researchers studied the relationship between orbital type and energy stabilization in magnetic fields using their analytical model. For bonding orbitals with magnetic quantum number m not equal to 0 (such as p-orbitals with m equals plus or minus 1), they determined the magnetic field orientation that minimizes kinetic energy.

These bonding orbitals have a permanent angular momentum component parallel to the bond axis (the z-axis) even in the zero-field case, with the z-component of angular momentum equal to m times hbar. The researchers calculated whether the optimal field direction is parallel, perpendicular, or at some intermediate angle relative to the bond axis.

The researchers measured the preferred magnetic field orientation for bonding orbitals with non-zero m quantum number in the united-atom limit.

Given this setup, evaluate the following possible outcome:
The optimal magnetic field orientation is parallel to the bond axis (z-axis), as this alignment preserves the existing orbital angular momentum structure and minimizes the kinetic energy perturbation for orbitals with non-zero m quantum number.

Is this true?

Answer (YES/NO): YES